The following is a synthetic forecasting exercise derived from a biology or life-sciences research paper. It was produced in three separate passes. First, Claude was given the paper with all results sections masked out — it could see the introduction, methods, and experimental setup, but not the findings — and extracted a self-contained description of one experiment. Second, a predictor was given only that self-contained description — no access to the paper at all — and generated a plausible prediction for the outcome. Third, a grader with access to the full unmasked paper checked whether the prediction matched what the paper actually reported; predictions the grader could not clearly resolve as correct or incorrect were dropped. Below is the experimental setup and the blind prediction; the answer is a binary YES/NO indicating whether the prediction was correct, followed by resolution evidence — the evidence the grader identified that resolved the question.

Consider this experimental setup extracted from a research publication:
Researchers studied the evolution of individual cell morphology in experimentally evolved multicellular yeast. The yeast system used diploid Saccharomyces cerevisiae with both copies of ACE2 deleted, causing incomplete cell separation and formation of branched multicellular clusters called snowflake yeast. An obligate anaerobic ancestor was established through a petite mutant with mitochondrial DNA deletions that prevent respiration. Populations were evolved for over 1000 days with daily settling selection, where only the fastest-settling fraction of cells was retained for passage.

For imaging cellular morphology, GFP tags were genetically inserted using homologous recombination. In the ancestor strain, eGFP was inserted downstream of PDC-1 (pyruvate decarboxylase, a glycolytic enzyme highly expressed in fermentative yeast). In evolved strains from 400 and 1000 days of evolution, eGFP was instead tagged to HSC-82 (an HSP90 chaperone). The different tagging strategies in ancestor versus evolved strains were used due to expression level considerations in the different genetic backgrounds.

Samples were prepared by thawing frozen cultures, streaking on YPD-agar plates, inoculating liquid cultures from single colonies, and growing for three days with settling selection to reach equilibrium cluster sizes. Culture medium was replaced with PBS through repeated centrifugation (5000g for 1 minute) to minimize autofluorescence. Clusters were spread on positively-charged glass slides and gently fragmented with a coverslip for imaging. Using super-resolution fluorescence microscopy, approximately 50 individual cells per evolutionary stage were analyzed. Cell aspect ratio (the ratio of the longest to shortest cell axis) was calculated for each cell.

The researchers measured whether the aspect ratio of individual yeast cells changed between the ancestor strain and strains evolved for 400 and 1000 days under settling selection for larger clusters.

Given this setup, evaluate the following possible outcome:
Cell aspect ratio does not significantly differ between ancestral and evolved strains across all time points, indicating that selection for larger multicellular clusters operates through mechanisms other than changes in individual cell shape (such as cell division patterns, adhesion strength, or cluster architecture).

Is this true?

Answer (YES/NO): NO